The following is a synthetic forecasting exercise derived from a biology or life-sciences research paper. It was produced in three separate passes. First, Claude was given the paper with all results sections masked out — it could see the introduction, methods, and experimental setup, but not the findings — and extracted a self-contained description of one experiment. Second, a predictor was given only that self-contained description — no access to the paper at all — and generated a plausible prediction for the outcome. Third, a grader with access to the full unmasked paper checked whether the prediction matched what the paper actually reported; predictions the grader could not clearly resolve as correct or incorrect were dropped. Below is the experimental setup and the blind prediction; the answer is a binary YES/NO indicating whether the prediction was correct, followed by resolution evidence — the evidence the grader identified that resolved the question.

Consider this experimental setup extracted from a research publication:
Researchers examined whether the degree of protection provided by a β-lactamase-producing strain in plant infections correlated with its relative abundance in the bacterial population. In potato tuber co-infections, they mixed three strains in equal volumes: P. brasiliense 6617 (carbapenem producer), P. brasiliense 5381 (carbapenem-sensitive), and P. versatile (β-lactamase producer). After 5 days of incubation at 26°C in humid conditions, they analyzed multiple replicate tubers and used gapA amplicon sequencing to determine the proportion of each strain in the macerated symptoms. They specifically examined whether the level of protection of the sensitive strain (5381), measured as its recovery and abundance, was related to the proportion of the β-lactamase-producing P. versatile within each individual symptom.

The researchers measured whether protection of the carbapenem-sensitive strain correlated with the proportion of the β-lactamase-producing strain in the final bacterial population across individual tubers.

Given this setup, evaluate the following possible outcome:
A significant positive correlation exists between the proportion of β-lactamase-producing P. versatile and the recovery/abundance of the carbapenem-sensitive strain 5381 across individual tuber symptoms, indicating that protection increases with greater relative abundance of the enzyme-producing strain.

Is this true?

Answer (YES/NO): NO